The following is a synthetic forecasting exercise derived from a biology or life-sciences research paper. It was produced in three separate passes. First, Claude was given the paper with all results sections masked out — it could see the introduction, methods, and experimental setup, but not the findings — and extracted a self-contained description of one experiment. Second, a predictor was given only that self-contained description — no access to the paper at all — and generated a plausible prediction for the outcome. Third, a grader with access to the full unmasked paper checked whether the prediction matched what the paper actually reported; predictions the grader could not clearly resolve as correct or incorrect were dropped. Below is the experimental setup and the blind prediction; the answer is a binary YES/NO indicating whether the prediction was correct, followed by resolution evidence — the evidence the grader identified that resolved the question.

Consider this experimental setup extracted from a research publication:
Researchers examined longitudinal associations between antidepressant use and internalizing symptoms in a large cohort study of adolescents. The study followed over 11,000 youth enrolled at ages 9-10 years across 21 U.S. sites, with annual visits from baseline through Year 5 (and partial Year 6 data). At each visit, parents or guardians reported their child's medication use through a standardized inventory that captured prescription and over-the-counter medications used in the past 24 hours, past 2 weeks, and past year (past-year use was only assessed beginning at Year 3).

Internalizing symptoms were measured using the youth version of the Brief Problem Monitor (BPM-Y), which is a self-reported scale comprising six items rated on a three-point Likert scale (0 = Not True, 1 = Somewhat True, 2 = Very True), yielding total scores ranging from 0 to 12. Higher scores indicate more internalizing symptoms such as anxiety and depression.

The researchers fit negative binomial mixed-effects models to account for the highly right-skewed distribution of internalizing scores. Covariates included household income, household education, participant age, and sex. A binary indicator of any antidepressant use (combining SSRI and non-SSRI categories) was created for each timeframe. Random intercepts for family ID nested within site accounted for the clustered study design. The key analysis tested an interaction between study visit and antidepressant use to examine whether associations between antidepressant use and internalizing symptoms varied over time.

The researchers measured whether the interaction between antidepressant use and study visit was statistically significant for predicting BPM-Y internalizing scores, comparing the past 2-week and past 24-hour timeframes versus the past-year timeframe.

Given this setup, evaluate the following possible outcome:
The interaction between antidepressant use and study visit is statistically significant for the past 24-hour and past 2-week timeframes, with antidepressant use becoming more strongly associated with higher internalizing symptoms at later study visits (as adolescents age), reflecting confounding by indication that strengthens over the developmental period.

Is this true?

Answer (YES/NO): NO